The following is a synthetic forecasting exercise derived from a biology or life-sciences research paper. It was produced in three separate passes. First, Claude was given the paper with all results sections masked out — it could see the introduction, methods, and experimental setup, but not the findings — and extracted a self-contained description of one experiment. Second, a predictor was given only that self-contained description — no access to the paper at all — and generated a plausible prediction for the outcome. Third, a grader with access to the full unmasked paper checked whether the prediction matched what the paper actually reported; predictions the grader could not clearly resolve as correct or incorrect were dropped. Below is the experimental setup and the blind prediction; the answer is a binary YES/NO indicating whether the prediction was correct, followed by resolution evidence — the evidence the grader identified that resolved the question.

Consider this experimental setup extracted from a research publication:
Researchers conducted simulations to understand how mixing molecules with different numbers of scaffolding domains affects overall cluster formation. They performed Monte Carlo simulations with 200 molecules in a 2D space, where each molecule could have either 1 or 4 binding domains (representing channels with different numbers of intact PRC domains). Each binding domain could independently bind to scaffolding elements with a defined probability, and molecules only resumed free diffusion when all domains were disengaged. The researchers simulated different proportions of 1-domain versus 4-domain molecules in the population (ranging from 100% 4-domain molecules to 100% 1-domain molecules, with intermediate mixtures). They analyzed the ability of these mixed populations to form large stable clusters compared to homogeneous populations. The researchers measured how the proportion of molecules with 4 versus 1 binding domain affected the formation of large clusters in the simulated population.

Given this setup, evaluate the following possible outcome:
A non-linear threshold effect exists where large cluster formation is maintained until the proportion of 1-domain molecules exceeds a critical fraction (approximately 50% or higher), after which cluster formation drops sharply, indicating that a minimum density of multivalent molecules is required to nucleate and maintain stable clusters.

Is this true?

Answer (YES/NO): NO